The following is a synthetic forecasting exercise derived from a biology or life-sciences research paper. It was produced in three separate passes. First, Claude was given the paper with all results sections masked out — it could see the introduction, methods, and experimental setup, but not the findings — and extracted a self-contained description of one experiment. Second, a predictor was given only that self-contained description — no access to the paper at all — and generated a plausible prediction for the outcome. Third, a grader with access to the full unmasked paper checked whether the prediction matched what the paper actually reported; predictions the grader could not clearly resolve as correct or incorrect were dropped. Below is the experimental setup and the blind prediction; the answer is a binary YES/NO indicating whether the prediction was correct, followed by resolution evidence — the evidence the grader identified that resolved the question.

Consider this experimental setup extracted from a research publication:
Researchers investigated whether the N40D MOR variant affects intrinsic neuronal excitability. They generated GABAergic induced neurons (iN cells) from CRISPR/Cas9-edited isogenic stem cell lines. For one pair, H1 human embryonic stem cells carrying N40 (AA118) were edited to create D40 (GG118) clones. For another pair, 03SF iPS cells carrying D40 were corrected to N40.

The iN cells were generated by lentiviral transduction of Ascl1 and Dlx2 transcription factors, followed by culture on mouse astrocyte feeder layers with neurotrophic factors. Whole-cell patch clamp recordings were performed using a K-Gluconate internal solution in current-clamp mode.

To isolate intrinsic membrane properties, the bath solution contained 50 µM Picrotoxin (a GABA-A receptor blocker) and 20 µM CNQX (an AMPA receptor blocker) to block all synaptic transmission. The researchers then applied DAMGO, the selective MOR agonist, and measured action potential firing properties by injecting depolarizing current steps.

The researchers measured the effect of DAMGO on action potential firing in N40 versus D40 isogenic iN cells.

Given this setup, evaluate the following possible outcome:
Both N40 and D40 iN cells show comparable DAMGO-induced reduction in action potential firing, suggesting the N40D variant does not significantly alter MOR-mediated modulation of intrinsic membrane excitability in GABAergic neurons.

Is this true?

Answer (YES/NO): NO